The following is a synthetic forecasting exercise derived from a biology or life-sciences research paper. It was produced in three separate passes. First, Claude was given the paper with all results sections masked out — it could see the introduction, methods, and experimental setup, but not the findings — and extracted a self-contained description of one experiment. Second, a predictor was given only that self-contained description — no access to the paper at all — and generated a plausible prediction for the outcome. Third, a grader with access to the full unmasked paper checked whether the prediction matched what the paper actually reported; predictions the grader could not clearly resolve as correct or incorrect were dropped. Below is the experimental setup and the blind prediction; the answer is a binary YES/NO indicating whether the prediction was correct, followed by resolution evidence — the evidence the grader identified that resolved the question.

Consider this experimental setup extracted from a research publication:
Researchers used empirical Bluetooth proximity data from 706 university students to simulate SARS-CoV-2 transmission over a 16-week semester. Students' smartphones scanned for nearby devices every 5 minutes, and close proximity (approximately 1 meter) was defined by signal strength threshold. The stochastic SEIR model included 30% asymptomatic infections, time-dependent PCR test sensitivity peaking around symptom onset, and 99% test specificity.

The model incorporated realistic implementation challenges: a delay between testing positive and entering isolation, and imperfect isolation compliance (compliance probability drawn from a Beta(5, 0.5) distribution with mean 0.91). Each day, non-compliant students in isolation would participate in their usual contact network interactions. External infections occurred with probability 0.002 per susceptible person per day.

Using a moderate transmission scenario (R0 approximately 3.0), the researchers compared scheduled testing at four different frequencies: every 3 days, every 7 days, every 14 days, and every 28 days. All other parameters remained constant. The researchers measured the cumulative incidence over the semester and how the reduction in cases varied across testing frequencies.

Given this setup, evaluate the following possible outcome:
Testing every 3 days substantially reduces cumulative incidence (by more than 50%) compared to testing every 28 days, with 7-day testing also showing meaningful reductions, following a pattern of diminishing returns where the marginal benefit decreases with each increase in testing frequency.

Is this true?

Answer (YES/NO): NO